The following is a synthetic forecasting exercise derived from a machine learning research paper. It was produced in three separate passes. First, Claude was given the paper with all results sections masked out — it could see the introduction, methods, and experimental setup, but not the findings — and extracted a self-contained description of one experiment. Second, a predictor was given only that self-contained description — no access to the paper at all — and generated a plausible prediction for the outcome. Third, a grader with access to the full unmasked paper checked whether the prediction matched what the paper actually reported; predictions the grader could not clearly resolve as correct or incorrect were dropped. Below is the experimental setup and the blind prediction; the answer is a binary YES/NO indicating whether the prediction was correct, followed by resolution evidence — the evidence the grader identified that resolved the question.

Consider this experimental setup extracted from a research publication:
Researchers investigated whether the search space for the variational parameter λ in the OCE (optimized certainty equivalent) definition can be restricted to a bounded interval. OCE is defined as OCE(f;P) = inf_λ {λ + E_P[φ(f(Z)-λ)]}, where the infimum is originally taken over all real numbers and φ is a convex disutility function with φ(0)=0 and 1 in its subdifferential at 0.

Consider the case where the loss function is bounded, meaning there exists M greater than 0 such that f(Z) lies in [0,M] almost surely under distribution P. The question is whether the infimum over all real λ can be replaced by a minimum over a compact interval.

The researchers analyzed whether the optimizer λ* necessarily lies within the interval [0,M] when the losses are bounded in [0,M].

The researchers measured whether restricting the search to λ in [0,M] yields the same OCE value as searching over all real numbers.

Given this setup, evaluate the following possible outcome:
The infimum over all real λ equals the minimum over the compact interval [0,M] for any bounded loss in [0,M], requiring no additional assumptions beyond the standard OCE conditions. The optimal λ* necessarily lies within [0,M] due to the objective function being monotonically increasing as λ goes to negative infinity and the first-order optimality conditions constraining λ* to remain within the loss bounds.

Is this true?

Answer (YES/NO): YES